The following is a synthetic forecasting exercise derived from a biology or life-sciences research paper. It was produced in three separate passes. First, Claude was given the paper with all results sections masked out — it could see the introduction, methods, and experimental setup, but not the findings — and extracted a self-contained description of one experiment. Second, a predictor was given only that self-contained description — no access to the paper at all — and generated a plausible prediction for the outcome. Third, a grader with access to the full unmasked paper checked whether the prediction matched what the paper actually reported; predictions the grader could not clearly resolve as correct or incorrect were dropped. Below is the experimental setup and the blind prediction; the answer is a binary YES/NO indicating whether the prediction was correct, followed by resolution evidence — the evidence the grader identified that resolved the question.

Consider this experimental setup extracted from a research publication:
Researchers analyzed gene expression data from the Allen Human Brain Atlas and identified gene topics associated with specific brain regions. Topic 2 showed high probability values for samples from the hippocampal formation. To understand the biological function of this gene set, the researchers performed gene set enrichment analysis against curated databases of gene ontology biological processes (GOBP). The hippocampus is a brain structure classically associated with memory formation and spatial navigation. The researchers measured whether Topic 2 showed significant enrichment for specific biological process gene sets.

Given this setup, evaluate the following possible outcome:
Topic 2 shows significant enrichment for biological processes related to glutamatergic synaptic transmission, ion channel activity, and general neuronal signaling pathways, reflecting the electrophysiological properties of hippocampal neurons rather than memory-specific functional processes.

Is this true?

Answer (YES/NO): NO